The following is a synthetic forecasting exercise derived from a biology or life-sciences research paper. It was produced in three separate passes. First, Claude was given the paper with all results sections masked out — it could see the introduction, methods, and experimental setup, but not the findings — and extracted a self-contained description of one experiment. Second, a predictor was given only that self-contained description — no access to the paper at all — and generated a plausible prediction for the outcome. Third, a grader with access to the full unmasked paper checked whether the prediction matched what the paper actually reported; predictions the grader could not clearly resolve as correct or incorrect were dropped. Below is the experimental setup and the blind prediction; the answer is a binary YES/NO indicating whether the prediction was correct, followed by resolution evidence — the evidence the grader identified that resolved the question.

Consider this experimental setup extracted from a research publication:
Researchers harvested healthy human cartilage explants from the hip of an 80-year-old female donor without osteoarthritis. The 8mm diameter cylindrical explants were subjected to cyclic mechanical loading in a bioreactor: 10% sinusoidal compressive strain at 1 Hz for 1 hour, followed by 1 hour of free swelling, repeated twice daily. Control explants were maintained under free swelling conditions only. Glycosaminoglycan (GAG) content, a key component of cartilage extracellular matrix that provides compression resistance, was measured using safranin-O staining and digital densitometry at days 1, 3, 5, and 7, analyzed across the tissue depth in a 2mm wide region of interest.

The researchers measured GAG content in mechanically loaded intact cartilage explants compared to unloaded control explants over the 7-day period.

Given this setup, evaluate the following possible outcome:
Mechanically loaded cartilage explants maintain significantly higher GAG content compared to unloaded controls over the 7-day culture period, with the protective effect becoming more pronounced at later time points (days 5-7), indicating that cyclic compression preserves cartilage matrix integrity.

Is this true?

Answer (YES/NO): YES